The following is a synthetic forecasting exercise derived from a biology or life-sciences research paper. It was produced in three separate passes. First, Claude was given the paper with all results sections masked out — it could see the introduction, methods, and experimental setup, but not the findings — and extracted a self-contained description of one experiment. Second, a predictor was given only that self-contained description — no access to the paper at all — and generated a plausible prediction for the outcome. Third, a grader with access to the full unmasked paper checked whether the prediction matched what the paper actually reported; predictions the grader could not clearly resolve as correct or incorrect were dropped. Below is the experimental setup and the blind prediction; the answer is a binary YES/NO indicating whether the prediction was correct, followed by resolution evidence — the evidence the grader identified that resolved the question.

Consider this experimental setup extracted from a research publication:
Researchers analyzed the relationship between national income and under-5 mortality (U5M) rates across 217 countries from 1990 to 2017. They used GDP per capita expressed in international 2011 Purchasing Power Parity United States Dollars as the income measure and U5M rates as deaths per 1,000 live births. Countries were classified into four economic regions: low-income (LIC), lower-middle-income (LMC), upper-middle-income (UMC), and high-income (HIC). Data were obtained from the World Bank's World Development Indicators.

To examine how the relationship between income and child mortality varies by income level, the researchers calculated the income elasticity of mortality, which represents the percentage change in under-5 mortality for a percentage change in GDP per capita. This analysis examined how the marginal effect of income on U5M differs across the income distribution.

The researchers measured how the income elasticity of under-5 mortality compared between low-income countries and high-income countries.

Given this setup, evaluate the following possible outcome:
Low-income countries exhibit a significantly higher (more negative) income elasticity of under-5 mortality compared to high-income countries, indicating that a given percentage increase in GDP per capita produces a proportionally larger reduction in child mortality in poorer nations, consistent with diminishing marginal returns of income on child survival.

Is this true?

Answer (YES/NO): NO